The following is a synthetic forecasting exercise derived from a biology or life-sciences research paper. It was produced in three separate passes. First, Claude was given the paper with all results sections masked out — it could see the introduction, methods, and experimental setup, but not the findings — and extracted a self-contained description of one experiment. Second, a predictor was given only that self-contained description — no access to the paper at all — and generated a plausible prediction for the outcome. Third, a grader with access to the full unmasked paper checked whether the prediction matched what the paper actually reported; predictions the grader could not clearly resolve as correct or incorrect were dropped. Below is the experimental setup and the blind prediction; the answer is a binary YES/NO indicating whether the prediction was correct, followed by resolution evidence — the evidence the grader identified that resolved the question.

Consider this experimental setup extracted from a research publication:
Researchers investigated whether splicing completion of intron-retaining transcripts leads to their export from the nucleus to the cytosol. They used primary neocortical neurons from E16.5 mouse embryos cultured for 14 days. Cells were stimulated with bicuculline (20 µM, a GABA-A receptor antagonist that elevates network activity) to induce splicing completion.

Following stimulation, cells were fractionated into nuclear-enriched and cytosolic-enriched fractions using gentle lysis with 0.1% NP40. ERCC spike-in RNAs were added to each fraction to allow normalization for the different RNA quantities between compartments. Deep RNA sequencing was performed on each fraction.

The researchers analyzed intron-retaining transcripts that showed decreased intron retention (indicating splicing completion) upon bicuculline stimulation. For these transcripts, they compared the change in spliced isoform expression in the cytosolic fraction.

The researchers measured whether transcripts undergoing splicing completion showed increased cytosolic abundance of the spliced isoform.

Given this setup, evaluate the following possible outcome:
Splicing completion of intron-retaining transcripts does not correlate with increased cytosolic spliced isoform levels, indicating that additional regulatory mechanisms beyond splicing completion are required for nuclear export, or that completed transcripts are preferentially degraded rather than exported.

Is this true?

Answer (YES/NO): NO